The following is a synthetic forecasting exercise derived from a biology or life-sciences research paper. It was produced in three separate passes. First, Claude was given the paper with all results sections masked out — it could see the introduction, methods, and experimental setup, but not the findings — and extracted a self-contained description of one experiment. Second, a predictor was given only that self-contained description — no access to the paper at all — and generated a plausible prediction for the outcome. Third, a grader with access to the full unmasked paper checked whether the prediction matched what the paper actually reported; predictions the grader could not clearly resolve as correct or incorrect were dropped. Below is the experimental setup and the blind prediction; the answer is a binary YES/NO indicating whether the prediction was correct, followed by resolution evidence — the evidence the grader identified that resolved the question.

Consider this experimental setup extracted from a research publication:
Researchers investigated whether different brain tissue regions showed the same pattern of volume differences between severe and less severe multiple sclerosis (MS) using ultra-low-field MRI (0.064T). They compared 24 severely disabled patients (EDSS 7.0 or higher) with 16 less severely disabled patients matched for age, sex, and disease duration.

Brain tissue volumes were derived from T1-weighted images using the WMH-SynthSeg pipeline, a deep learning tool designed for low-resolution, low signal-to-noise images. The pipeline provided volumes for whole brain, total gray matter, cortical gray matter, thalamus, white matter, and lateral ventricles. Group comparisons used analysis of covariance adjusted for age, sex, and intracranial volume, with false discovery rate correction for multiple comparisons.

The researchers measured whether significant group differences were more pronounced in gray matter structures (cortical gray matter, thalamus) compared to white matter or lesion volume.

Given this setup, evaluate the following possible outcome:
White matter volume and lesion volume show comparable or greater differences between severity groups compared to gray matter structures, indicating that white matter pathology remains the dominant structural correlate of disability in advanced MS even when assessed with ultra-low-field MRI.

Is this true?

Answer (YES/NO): NO